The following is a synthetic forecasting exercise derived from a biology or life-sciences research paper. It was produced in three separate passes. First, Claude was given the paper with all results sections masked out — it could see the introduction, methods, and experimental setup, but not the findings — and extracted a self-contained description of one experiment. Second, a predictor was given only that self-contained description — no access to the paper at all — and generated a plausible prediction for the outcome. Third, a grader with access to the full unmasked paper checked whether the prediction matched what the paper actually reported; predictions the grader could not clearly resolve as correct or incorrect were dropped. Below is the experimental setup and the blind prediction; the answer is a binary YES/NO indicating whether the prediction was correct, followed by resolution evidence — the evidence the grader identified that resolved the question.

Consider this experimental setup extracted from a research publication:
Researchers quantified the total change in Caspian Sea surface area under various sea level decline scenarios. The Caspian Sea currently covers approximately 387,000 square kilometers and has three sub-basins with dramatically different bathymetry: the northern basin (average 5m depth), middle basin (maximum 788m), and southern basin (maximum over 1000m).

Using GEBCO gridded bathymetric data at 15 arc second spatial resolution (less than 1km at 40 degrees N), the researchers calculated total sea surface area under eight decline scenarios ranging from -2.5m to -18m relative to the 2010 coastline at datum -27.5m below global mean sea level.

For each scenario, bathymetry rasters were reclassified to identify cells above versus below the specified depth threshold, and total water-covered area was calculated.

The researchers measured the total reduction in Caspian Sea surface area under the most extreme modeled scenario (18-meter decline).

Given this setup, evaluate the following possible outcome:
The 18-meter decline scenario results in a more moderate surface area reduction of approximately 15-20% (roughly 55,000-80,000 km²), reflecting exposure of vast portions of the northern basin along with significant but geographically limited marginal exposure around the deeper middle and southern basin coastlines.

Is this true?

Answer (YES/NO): NO